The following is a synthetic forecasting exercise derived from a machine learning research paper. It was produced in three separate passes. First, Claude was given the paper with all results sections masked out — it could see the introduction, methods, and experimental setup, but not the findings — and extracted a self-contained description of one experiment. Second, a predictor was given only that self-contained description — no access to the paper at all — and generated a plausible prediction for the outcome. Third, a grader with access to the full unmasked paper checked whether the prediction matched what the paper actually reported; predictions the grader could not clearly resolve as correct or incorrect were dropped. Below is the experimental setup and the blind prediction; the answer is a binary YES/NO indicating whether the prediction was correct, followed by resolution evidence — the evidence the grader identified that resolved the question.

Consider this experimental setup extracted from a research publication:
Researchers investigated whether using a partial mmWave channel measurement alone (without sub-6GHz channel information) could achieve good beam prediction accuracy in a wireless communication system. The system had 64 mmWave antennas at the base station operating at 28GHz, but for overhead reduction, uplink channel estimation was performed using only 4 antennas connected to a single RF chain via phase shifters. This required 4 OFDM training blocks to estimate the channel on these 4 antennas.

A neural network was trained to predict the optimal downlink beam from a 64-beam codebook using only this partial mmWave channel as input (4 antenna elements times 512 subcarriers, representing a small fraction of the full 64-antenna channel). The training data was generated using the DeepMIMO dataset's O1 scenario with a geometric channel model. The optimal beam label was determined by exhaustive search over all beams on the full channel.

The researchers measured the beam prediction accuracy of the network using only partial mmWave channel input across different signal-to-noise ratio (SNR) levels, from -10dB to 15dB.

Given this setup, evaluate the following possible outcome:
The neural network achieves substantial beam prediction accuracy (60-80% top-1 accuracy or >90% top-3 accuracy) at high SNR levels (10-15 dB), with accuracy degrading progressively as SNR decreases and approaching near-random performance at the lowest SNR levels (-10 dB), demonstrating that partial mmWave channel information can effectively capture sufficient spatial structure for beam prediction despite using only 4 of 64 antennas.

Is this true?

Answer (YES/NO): NO